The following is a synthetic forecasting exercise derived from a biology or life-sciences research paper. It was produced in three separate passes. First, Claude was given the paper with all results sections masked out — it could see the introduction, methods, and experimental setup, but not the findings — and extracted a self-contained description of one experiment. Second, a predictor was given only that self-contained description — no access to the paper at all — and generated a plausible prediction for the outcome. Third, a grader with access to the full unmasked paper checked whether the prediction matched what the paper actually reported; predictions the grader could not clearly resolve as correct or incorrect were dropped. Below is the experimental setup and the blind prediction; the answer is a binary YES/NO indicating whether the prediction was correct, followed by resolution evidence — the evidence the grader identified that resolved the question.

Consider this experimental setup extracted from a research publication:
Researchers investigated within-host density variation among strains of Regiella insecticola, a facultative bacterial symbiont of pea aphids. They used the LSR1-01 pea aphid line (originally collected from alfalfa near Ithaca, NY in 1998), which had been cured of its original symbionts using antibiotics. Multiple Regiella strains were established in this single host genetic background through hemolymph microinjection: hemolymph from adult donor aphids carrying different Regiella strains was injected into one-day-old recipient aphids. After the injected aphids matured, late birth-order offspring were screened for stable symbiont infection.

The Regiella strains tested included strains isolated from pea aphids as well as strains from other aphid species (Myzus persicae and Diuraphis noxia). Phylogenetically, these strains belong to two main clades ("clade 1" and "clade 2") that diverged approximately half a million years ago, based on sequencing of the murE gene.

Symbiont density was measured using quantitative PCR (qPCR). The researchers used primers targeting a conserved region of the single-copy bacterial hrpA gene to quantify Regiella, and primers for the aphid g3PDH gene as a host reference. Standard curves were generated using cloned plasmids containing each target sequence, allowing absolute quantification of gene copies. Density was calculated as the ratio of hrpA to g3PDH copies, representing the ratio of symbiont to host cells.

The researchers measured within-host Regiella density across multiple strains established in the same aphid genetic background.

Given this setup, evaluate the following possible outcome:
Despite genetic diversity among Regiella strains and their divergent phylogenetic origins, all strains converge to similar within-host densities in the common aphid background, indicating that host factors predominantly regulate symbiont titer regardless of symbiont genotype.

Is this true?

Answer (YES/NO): NO